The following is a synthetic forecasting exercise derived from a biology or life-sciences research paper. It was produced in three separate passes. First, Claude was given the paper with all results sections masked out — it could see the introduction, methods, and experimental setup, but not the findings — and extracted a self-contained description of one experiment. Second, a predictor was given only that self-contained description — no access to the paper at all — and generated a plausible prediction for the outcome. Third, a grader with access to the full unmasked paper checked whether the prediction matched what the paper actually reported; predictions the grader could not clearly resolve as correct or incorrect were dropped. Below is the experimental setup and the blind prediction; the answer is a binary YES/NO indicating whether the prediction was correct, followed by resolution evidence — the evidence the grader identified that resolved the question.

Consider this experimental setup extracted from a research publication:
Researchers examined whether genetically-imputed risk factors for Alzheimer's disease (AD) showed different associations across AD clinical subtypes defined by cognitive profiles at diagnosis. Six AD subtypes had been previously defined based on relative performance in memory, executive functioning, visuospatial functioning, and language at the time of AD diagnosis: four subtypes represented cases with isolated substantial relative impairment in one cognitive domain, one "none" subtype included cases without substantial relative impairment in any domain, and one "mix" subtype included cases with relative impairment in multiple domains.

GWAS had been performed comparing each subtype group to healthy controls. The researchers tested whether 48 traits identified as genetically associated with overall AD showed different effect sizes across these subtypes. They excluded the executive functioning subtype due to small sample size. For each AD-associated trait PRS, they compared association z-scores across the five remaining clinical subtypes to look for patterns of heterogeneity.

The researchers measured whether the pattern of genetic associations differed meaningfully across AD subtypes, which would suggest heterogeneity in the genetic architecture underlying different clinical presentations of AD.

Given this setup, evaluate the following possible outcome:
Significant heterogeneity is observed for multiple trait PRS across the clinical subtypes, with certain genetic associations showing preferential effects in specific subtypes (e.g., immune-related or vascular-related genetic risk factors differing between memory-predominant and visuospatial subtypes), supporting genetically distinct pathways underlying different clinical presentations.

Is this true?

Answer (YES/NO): YES